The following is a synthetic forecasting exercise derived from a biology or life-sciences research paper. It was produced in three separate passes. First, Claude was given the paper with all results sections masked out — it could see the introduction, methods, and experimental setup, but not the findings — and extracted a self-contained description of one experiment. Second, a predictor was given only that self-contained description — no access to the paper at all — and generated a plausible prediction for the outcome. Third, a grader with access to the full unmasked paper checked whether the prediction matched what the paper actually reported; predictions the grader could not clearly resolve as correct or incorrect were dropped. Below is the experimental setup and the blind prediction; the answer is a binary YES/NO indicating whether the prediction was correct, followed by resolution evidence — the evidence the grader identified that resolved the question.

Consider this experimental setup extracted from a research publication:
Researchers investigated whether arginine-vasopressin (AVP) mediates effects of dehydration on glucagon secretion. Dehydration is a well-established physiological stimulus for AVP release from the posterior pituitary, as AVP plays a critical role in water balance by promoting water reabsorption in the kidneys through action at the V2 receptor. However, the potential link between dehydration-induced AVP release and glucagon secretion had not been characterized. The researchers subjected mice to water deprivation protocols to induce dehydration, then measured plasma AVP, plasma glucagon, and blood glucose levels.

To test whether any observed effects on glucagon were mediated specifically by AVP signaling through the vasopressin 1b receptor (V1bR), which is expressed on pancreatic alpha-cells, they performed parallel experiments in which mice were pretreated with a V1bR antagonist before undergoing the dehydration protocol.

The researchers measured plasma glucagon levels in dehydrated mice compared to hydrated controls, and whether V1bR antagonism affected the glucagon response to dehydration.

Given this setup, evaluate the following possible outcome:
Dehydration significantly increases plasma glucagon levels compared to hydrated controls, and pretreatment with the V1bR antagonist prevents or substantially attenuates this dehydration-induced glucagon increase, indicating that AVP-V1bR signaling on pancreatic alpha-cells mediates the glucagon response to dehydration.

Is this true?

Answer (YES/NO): YES